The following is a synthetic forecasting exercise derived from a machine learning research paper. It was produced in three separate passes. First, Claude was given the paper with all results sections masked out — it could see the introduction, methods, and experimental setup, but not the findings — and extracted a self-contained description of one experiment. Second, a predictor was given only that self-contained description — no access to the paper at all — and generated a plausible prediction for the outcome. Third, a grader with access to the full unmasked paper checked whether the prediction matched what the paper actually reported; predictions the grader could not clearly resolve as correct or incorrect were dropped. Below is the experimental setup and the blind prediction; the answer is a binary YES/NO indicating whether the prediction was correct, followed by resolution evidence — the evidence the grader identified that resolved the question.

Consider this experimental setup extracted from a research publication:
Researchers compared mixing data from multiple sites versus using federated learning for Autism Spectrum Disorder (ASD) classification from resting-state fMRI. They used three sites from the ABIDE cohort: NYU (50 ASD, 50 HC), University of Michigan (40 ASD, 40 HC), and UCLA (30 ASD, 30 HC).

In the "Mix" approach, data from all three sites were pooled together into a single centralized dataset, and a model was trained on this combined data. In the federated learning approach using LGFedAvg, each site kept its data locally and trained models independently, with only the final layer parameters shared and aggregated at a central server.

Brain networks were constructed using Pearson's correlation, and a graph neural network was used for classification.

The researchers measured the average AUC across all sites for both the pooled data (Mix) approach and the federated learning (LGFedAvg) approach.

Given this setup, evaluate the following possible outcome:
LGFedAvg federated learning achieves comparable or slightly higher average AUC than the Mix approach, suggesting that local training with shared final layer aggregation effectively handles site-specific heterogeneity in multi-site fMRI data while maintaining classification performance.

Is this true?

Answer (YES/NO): NO